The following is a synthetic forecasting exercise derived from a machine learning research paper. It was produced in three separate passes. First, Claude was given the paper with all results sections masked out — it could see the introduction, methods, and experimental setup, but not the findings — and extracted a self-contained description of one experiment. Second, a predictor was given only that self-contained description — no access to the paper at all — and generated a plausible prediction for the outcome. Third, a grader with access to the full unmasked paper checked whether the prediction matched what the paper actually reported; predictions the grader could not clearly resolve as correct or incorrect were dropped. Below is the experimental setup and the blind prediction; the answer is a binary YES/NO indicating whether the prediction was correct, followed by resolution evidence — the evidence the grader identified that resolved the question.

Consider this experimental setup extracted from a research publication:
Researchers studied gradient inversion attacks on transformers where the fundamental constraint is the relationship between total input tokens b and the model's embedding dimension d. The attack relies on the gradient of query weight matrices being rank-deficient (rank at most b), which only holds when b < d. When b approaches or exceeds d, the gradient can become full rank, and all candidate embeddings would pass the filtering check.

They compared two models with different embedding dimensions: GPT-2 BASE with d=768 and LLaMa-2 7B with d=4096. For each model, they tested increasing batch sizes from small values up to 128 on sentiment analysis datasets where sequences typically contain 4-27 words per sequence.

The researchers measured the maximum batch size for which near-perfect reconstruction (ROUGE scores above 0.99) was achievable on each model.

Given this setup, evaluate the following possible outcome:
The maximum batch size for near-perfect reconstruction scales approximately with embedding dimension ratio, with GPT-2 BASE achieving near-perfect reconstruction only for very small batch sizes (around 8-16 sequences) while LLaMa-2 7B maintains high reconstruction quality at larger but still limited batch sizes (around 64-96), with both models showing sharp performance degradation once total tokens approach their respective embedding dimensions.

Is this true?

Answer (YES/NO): NO